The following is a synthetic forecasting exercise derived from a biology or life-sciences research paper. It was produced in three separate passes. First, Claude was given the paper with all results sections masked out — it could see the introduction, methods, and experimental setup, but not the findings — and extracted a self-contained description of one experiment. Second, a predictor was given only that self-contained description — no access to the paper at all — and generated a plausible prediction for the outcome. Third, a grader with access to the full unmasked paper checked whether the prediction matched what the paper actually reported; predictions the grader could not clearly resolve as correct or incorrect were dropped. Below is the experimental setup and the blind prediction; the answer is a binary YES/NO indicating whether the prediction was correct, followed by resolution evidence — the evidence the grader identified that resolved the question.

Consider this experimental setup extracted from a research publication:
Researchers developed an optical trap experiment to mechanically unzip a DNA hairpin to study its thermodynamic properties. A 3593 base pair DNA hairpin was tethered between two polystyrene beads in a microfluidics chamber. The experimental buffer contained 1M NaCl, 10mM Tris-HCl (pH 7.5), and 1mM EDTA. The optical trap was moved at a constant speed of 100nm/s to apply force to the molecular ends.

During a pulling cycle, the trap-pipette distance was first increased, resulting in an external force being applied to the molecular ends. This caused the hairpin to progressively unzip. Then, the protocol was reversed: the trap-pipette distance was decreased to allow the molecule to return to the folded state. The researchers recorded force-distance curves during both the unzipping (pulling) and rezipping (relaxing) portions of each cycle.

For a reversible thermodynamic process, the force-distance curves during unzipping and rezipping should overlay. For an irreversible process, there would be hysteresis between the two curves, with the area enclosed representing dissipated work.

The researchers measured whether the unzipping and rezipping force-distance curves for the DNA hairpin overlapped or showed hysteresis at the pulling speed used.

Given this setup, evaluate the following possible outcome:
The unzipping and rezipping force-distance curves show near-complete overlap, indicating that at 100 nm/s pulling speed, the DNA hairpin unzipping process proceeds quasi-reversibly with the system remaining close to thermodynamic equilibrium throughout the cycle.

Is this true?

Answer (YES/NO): YES